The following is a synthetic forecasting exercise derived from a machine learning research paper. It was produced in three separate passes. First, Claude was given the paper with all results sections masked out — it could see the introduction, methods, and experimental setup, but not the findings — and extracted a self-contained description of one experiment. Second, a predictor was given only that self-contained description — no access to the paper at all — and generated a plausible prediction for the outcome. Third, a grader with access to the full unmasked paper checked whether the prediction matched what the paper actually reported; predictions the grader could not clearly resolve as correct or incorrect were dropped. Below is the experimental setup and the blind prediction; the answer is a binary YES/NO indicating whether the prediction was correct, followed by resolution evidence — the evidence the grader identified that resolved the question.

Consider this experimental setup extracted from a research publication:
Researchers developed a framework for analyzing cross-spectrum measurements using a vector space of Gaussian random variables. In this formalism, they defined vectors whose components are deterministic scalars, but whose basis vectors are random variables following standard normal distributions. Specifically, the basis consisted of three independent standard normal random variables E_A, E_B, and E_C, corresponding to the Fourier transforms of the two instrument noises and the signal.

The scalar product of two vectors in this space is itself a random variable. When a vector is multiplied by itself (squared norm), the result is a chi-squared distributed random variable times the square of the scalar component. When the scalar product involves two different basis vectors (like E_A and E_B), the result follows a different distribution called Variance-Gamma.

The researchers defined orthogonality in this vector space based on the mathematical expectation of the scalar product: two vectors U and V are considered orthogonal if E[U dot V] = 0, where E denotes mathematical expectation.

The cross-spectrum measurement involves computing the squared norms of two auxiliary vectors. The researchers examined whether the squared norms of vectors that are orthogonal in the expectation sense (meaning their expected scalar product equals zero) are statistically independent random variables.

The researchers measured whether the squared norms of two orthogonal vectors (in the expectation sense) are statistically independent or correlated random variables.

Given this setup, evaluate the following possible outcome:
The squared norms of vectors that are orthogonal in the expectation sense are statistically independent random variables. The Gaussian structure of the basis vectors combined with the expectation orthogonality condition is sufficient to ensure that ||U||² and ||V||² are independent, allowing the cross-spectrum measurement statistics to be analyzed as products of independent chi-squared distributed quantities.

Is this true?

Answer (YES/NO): YES